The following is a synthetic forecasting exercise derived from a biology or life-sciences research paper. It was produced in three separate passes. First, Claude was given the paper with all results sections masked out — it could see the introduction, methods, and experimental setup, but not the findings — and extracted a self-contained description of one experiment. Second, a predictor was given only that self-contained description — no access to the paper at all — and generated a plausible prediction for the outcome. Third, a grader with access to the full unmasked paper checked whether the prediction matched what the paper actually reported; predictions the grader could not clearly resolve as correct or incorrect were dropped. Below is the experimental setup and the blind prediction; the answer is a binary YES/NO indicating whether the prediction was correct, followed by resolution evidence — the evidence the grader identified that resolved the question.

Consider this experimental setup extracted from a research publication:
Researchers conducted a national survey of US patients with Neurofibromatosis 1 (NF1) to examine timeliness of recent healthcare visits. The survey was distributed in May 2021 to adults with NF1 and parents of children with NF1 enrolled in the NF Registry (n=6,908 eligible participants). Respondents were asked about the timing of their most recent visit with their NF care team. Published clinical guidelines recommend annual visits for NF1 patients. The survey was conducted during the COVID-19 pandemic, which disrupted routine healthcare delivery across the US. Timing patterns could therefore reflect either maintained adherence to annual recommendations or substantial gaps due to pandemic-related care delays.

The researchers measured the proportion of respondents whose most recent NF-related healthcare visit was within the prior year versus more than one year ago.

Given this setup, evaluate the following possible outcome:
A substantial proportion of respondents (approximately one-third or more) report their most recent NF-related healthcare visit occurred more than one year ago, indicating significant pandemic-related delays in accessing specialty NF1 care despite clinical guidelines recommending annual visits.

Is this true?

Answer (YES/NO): NO